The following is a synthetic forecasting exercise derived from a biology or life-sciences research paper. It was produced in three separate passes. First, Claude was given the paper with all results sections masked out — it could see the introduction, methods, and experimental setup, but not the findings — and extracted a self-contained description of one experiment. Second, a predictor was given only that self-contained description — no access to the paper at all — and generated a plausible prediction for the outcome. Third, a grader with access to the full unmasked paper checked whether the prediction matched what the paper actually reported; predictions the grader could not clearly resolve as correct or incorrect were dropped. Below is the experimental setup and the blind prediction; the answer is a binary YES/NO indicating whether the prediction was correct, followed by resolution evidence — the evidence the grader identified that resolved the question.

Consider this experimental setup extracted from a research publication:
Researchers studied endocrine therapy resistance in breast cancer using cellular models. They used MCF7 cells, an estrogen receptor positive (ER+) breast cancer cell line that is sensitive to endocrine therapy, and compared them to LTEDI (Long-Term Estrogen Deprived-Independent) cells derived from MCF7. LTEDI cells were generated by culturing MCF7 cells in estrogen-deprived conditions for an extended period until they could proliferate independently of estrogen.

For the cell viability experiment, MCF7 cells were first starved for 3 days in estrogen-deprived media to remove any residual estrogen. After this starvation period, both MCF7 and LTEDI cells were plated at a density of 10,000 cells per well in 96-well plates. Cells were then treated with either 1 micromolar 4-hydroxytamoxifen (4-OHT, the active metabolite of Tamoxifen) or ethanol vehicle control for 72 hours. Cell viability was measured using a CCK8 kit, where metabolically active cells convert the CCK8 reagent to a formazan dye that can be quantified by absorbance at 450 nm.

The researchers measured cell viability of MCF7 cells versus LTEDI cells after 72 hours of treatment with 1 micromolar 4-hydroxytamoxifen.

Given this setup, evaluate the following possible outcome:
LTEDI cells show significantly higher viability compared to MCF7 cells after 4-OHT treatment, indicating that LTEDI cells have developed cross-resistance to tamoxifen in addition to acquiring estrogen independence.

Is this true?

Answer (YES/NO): YES